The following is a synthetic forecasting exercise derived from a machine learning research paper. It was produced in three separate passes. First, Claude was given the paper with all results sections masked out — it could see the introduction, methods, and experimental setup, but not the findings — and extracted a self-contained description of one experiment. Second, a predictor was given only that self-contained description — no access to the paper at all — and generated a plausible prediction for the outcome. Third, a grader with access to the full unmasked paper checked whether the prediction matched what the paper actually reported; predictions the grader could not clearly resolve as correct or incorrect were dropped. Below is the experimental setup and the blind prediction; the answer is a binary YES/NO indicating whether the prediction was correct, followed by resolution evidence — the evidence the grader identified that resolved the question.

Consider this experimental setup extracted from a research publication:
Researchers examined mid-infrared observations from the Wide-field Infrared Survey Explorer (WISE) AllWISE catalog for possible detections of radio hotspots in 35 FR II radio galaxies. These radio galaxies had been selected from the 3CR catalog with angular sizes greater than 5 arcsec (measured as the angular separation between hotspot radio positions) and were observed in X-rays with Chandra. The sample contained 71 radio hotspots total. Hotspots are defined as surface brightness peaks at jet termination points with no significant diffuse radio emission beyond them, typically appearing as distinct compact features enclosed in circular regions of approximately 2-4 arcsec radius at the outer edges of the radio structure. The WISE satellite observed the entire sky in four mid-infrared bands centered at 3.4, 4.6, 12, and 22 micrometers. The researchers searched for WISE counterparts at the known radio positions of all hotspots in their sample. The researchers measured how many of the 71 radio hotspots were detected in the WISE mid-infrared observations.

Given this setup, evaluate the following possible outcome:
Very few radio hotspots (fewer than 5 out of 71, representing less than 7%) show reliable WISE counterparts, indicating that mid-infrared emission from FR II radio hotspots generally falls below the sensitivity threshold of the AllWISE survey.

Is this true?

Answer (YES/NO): YES